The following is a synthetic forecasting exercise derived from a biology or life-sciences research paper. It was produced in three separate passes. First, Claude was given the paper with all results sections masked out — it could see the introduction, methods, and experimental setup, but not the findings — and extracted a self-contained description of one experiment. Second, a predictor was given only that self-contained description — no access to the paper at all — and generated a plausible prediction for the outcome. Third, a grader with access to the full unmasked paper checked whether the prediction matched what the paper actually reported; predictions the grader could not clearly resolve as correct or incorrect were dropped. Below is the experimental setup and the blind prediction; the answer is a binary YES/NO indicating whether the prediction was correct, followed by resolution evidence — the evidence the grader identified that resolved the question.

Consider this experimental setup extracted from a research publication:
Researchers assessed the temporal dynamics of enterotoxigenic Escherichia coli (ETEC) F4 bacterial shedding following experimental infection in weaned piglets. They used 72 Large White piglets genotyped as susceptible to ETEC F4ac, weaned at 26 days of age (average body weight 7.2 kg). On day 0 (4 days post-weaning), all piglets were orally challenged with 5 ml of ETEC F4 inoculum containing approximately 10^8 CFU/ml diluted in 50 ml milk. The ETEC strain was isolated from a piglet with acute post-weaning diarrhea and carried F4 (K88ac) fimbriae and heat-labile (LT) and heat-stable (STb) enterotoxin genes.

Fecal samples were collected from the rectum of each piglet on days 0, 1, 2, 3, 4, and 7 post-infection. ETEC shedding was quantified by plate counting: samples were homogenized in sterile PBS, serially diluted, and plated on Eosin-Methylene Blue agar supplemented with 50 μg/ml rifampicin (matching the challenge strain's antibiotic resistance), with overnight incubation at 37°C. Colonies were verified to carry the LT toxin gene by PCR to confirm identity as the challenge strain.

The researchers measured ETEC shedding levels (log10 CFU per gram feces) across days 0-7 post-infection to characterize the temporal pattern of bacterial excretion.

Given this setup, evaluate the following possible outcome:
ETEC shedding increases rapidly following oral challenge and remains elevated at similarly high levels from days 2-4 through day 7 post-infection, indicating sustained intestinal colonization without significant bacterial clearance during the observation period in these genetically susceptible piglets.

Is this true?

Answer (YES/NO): NO